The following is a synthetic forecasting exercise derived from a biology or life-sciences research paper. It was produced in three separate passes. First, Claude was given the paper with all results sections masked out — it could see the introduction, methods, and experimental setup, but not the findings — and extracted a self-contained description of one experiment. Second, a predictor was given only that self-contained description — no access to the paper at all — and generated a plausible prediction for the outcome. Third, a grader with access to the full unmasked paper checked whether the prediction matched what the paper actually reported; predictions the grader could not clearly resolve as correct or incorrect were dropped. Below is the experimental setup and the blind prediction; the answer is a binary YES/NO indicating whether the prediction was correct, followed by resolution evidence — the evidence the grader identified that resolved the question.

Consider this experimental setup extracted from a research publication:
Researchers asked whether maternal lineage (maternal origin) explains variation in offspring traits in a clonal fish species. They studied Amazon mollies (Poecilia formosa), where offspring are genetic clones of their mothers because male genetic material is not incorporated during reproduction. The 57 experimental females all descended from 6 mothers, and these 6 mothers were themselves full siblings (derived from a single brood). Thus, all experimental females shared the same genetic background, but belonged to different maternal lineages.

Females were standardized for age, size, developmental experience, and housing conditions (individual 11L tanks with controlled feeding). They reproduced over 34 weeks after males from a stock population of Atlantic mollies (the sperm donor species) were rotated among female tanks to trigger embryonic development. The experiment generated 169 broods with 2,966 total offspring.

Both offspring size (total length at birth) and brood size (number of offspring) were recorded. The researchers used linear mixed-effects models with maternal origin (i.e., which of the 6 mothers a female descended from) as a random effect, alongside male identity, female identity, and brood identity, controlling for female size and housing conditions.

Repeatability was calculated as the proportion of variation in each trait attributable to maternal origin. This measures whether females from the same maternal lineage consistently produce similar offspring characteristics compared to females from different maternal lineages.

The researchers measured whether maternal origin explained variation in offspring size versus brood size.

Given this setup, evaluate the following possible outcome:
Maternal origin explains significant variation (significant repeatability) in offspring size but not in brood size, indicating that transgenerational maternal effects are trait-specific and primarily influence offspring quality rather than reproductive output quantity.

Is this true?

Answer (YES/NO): YES